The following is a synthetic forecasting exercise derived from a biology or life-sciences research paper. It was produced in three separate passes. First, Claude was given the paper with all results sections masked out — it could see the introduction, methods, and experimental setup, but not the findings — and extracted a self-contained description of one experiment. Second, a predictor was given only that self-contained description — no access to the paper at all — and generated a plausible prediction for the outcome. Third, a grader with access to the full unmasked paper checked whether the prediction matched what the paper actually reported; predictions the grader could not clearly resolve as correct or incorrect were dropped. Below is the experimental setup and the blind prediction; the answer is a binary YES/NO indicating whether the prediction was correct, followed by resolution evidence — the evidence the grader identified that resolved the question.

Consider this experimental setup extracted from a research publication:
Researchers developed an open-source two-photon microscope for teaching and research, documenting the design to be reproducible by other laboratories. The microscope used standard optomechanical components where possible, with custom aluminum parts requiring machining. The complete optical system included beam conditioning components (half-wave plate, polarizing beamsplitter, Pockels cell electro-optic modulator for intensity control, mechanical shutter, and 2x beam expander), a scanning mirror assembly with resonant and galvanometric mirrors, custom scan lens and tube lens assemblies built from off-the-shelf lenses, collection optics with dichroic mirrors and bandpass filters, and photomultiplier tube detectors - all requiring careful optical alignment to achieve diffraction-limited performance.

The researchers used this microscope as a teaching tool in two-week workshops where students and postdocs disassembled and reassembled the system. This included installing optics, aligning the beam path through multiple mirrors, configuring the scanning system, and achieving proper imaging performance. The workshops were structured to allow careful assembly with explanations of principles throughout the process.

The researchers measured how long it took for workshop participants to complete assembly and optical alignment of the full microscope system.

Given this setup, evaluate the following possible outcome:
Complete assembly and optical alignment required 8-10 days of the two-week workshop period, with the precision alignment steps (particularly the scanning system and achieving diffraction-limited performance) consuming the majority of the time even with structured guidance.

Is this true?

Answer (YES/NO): NO